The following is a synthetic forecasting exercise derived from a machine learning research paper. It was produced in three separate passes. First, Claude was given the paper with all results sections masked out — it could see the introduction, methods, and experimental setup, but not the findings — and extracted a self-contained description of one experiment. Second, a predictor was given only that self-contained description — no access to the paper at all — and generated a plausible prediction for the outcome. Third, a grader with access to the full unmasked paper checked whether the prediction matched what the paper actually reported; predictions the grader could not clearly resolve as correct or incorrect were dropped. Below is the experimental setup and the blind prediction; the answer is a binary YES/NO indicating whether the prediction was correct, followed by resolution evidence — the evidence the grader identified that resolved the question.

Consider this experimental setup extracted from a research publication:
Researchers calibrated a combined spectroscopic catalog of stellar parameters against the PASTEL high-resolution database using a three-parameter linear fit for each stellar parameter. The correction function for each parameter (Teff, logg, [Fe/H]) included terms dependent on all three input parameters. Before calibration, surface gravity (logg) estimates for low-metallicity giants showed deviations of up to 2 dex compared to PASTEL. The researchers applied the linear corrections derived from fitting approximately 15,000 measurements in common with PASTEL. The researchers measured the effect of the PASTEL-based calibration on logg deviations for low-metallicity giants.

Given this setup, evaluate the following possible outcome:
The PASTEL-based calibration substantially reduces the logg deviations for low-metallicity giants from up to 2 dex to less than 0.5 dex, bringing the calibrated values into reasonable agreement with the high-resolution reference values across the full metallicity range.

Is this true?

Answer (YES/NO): NO